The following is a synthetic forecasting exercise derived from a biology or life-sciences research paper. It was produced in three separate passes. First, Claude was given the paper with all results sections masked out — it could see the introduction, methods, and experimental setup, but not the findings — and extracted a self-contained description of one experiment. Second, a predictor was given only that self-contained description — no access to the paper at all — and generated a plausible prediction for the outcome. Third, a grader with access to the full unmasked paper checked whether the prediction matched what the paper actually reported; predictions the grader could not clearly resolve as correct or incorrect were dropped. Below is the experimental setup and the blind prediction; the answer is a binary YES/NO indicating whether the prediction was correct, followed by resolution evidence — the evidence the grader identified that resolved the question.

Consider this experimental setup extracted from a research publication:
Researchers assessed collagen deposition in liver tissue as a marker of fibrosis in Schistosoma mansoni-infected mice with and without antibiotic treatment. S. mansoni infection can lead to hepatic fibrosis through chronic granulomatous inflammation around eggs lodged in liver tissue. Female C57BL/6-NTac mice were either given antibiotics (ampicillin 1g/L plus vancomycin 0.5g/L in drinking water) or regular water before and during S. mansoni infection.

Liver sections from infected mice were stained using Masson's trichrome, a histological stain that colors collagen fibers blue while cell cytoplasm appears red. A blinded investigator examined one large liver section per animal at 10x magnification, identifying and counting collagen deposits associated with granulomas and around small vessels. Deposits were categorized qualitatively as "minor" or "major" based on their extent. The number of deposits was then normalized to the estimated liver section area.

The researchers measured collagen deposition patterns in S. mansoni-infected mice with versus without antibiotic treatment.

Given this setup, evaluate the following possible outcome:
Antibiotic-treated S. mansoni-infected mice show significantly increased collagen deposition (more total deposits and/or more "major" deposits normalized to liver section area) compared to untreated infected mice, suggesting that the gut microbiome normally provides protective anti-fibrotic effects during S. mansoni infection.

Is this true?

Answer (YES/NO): NO